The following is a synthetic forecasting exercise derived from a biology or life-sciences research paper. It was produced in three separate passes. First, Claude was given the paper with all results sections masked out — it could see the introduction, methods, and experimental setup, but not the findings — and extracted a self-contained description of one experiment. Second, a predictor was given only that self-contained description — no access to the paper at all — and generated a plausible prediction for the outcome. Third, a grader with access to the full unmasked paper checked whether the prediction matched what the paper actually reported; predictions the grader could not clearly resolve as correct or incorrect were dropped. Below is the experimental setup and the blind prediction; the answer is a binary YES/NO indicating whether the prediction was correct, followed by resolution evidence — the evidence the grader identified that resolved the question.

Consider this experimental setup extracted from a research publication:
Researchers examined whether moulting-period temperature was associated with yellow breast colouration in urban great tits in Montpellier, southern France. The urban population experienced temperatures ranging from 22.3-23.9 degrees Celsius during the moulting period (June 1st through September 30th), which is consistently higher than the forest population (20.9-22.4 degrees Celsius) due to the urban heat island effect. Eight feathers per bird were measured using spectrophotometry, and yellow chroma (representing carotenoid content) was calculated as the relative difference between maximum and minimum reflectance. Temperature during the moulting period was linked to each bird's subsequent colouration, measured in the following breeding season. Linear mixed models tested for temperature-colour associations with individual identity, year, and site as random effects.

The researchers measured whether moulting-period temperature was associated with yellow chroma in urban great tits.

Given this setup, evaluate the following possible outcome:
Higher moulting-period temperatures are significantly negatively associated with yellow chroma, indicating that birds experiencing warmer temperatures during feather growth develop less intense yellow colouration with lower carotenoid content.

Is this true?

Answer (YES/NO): NO